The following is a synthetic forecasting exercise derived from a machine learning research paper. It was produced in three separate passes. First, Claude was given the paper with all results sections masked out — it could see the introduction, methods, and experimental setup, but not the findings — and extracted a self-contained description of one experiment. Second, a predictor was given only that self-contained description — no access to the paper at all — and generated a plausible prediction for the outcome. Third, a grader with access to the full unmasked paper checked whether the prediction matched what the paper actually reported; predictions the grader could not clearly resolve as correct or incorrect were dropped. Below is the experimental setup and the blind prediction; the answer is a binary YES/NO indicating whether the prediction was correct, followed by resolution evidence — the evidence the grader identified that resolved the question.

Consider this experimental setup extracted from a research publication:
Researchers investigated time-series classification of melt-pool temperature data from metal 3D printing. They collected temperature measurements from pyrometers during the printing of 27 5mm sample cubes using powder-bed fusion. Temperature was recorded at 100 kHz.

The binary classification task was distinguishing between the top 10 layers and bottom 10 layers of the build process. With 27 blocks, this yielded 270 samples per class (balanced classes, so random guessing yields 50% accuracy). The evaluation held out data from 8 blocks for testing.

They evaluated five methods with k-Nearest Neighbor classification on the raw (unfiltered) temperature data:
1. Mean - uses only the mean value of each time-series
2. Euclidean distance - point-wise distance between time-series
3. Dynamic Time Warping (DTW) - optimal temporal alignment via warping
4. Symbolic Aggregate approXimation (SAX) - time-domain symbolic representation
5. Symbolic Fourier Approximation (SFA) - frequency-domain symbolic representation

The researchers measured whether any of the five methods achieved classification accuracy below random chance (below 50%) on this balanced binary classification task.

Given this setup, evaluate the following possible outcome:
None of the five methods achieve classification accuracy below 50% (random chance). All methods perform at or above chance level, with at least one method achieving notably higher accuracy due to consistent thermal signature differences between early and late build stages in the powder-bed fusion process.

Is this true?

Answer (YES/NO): NO